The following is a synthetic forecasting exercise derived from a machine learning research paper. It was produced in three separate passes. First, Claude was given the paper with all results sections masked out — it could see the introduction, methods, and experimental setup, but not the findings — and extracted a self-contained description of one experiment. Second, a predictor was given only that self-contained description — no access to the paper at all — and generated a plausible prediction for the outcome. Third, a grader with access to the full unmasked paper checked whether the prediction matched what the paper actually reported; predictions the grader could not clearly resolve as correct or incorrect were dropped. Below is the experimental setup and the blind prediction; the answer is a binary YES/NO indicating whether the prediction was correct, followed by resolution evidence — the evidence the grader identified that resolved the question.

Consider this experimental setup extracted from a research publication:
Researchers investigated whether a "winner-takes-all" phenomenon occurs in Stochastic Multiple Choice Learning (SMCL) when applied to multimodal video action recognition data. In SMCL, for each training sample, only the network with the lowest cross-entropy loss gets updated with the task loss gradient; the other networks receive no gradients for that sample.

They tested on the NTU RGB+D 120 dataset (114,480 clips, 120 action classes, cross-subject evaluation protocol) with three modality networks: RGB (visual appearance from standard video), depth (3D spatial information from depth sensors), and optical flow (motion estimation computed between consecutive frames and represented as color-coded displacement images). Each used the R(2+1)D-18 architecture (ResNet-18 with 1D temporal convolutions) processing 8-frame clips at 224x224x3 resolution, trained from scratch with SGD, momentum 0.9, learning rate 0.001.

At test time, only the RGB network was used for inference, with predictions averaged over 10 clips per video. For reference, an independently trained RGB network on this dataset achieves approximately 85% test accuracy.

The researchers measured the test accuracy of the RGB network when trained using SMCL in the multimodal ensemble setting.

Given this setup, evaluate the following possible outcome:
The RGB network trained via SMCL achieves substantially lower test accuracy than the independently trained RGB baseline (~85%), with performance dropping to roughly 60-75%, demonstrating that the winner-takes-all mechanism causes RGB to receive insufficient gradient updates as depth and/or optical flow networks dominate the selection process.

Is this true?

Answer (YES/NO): NO